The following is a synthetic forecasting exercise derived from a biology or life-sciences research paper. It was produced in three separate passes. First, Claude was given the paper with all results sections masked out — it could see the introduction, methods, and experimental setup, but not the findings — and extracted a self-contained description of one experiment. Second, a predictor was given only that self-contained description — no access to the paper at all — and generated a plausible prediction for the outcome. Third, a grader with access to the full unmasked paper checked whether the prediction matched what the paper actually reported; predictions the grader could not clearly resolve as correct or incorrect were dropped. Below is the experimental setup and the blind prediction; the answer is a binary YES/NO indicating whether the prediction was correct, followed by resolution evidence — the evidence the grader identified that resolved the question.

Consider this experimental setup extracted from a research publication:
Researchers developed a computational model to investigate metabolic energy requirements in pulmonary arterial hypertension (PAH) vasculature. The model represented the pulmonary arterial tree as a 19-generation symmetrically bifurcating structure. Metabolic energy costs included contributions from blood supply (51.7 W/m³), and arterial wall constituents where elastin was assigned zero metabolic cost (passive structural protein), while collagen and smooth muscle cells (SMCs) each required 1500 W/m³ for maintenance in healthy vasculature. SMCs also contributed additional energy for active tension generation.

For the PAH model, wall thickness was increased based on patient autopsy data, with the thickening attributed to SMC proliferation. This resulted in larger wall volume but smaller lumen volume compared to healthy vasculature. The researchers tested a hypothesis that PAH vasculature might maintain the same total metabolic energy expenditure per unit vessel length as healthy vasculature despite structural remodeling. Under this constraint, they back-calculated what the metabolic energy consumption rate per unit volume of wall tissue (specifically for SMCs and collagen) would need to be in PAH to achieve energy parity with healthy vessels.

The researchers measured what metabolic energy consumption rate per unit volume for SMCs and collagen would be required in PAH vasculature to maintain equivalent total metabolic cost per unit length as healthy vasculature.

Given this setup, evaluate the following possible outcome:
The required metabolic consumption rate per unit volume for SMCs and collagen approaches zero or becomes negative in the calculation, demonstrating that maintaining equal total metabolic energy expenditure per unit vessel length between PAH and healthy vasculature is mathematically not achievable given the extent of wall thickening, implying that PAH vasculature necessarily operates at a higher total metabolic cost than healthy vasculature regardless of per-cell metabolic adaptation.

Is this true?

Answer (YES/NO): NO